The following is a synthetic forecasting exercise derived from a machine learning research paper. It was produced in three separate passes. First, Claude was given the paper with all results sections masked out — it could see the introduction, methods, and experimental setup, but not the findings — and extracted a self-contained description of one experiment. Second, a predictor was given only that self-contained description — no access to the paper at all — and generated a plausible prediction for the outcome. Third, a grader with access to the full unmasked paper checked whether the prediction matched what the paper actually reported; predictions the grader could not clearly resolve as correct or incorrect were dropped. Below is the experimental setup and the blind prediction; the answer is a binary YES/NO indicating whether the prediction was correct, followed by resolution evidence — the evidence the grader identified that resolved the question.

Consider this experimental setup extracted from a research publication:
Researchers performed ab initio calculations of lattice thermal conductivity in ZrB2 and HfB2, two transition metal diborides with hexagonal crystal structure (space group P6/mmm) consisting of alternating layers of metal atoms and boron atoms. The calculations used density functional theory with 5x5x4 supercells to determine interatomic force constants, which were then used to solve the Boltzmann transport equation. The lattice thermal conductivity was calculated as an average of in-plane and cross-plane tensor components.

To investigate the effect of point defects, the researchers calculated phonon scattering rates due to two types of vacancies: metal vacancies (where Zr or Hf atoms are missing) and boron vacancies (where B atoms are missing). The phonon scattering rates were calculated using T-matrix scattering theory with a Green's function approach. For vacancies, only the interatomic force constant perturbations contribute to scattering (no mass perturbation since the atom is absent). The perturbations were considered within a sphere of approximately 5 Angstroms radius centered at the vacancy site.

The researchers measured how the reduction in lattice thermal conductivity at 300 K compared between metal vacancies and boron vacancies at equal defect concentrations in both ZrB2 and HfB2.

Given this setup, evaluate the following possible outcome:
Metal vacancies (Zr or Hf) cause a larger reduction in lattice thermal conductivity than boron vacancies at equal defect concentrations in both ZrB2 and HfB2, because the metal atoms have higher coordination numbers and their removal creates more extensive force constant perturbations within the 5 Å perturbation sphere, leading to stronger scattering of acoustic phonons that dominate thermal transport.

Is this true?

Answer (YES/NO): NO